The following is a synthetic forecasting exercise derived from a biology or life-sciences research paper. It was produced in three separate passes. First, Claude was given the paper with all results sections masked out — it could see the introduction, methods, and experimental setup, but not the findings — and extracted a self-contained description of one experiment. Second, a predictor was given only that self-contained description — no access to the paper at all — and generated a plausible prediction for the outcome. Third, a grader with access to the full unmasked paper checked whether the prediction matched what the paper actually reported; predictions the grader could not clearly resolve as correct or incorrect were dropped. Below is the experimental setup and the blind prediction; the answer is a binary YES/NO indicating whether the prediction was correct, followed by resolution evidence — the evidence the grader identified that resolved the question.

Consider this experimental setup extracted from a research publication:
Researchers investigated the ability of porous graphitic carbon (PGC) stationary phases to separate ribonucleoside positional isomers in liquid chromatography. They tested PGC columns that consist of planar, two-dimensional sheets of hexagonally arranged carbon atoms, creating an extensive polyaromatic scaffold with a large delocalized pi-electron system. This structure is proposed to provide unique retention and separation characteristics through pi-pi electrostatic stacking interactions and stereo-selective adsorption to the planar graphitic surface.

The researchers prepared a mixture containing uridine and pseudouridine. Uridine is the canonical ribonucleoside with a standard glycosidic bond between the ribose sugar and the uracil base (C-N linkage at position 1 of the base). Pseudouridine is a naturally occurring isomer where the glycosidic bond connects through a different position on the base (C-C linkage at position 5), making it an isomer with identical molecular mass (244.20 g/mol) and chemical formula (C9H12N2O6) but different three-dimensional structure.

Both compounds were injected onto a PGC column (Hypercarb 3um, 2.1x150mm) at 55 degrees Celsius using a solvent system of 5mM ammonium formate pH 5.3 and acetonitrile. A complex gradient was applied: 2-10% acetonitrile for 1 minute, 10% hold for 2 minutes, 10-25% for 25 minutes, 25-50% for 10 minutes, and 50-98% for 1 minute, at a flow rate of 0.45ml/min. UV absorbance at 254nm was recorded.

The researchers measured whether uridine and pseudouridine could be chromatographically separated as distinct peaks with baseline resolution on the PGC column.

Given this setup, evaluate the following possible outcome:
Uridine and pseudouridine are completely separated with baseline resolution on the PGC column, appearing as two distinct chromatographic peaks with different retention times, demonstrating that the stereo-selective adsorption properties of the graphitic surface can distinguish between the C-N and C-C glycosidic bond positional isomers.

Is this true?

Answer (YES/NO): YES